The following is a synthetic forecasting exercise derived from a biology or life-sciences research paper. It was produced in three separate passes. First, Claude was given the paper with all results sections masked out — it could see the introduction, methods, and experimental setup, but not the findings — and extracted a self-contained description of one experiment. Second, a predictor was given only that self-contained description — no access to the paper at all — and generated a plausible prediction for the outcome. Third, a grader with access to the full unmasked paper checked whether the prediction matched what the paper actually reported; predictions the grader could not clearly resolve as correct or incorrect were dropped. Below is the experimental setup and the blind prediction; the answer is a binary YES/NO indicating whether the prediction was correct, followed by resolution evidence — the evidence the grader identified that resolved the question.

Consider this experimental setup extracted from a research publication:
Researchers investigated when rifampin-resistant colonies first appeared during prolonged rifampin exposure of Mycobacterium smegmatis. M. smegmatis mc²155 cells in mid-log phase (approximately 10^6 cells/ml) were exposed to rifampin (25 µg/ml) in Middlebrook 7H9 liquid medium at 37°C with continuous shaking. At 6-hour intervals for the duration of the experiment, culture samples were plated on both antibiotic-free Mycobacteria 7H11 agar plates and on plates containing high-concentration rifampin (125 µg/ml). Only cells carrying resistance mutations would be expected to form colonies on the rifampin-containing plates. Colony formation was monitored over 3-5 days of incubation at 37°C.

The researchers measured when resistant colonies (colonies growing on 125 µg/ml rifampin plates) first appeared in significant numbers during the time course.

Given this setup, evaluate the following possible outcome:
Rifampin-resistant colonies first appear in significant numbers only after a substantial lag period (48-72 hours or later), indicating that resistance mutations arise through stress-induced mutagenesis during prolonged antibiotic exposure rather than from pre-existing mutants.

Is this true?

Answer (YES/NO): NO